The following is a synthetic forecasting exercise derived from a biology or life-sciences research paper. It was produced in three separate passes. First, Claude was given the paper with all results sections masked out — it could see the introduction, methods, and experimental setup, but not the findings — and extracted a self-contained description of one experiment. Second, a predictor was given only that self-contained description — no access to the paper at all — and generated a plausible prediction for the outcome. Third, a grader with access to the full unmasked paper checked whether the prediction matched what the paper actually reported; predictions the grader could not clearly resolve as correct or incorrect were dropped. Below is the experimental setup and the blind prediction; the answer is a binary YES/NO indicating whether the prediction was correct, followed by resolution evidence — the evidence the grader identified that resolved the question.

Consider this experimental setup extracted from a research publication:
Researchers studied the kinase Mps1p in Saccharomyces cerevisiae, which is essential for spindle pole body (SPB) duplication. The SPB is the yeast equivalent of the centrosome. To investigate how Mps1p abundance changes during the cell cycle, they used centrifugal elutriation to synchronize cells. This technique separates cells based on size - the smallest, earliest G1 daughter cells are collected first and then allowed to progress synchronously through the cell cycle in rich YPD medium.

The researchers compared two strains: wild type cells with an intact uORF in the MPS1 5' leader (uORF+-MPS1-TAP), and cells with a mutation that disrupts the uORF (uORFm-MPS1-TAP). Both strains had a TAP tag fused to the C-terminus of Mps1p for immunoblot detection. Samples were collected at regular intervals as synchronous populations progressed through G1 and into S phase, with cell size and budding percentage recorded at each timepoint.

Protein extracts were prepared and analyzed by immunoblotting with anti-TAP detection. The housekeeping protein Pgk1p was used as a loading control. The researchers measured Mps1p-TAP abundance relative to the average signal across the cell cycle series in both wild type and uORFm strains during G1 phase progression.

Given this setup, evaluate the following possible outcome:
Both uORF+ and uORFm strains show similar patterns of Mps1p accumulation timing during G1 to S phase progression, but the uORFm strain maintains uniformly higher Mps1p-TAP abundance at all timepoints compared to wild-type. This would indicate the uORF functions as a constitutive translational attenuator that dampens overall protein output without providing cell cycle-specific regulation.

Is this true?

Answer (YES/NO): NO